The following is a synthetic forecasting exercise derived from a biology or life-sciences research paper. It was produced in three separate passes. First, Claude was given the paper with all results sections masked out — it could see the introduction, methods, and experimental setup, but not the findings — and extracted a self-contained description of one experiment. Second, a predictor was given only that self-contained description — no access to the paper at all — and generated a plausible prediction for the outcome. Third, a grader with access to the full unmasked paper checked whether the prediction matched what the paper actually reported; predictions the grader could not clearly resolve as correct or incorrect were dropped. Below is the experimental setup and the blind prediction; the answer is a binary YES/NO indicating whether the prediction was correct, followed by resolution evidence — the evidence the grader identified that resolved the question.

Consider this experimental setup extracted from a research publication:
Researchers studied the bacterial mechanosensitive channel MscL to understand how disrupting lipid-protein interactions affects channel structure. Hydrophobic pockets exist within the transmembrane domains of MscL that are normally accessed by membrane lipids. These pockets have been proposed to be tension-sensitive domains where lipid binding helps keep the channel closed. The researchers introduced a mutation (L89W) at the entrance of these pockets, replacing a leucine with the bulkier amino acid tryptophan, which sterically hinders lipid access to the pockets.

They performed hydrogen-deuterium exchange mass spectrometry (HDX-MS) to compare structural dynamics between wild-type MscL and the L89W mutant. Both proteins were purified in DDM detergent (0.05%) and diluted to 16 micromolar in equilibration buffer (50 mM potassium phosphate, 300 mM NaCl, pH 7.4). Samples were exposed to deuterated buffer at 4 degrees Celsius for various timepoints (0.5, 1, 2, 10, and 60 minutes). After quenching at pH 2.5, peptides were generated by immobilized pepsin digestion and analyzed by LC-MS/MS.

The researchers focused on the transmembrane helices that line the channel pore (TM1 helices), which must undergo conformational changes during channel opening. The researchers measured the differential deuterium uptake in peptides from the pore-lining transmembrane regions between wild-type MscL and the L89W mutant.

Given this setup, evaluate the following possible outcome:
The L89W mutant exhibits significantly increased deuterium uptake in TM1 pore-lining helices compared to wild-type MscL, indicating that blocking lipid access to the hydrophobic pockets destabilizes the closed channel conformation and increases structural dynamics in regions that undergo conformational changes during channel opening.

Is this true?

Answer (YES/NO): NO